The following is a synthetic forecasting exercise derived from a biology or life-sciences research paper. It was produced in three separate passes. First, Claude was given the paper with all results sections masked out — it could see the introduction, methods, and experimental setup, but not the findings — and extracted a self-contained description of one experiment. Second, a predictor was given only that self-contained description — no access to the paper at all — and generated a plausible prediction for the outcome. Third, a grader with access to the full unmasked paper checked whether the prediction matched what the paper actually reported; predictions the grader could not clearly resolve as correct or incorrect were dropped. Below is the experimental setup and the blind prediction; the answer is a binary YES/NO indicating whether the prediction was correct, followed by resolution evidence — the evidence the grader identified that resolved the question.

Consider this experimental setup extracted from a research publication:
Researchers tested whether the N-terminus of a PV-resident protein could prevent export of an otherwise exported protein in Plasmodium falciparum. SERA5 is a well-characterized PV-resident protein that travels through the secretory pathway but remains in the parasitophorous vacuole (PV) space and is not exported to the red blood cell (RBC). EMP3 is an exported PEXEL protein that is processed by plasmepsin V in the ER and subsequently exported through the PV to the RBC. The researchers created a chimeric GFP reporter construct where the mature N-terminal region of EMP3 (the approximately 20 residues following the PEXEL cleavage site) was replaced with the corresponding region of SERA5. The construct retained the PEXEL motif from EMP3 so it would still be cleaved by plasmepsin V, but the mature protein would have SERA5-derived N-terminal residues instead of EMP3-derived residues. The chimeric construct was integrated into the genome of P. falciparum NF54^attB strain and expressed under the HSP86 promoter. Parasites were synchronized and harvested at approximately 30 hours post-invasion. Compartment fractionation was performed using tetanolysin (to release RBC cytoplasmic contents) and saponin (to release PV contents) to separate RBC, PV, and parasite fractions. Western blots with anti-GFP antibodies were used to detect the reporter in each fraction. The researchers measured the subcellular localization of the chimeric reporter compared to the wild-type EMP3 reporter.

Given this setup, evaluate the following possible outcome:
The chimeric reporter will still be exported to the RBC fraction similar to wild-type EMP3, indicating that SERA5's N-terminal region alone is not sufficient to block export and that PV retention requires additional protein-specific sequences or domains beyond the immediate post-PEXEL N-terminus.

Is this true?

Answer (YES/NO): NO